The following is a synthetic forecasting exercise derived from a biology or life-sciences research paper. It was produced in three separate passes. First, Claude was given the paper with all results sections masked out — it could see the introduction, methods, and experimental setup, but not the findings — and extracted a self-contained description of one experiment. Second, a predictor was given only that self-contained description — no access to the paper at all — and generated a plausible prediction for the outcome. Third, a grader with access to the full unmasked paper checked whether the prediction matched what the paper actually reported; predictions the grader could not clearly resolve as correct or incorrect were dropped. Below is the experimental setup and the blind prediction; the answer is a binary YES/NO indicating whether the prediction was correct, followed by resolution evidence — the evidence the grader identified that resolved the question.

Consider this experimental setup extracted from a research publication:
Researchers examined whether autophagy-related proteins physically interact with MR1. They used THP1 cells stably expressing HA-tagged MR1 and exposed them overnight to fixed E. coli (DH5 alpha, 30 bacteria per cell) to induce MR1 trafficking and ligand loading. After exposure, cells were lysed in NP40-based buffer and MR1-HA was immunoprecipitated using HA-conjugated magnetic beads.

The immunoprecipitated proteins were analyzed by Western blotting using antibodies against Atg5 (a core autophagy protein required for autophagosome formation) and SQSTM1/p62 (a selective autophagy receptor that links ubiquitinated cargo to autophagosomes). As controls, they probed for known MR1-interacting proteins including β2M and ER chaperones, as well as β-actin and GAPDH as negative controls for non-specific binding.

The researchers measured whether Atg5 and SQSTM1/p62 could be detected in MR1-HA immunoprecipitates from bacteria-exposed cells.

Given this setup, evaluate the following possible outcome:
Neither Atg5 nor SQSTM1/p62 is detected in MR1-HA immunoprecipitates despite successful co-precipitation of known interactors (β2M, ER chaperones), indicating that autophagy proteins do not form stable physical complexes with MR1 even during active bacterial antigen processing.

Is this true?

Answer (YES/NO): NO